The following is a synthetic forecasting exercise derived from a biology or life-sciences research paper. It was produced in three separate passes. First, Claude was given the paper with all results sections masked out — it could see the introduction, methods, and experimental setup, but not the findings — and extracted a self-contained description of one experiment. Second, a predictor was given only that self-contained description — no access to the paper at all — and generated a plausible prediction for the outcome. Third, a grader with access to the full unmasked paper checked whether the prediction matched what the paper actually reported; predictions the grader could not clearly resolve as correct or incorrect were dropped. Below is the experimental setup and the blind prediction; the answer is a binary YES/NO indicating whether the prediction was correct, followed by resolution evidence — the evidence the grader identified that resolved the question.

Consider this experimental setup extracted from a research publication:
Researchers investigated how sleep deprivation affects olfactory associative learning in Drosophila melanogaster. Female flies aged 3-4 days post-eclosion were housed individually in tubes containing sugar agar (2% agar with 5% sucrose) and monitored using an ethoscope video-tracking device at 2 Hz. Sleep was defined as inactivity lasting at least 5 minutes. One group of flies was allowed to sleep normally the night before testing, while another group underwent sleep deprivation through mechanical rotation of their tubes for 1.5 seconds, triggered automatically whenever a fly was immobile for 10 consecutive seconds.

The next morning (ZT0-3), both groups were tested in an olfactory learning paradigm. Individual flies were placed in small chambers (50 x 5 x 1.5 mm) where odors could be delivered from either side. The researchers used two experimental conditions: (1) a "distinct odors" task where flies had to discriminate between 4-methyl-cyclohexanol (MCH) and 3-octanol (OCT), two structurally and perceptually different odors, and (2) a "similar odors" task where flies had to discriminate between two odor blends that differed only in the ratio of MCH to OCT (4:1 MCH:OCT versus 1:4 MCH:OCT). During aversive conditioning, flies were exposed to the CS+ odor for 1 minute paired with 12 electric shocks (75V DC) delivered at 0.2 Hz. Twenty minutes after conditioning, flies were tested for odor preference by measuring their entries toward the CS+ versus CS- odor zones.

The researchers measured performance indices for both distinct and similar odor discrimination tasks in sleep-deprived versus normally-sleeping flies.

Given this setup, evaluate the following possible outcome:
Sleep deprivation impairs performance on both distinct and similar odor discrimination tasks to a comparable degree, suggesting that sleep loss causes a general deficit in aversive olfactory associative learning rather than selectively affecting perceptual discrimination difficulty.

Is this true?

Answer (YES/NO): NO